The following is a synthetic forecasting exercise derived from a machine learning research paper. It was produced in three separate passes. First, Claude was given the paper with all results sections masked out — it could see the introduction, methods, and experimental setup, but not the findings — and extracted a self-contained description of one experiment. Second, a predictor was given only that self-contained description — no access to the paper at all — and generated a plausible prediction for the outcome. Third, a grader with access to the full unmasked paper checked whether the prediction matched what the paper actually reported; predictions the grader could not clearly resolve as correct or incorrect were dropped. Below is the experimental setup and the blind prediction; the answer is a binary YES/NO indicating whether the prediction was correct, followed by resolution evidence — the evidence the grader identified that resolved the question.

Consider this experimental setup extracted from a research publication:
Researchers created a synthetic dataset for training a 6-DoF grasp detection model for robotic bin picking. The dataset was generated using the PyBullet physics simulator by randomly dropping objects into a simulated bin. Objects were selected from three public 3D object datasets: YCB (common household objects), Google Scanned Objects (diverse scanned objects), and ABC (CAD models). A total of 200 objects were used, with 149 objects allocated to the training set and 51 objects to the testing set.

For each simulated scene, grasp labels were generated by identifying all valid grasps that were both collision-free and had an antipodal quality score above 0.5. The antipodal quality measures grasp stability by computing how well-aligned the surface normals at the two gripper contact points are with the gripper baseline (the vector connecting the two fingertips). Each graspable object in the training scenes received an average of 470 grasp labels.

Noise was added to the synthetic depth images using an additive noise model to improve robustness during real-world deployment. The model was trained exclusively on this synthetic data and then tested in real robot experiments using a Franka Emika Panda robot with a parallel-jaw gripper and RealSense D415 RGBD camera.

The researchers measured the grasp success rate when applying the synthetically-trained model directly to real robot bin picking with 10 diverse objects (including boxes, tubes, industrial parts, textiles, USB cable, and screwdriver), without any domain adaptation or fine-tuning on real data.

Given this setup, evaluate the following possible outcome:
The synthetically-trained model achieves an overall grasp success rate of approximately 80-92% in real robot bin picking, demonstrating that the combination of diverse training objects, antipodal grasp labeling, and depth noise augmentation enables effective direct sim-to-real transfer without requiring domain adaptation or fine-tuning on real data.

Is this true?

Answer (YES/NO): NO